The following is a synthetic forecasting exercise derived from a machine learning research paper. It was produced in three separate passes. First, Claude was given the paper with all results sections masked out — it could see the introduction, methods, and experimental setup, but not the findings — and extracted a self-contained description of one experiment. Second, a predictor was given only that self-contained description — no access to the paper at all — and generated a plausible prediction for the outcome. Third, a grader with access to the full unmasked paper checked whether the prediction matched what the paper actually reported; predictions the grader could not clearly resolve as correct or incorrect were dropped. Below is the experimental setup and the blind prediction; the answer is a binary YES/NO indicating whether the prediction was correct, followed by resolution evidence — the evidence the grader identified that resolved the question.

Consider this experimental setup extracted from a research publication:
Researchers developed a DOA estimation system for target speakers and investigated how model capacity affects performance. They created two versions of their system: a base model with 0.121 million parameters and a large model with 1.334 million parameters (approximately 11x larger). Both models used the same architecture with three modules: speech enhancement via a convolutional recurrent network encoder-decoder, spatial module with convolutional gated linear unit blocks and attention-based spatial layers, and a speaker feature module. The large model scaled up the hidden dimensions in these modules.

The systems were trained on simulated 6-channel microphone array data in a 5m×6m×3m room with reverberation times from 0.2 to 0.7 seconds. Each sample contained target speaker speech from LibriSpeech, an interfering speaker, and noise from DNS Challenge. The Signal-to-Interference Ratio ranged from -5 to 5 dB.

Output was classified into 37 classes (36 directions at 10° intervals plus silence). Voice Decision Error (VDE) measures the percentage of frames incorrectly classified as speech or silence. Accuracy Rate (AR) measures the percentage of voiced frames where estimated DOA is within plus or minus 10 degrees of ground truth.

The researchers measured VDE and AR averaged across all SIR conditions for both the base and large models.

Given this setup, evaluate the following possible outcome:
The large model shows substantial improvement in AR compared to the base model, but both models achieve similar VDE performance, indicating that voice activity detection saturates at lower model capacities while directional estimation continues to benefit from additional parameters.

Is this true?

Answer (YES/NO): NO